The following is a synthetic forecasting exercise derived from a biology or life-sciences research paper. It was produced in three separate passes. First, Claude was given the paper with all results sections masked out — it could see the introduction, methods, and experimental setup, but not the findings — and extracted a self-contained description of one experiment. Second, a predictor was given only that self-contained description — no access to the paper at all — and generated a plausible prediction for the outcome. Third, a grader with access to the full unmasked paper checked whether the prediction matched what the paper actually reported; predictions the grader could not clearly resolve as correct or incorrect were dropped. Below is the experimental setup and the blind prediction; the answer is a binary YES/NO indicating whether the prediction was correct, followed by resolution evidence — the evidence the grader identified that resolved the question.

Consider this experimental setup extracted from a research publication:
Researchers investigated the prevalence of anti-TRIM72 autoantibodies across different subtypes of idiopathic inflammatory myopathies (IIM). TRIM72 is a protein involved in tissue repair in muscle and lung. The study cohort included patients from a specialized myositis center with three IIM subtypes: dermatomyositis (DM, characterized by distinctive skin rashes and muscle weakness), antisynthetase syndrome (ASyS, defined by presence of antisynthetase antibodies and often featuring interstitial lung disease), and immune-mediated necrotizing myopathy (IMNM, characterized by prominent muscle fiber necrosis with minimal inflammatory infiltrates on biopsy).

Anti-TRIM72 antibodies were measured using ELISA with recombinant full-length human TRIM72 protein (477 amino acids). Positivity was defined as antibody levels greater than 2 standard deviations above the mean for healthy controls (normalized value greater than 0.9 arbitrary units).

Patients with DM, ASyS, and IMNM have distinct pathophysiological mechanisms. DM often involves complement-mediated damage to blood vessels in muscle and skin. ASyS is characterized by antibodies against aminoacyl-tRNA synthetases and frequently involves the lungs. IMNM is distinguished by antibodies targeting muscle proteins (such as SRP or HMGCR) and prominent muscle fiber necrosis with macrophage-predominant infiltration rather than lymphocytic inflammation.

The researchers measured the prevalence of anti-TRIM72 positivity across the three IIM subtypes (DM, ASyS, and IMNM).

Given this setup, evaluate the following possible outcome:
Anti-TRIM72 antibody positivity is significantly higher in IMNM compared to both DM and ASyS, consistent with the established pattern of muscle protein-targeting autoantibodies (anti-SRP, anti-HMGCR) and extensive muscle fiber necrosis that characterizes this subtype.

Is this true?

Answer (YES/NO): NO